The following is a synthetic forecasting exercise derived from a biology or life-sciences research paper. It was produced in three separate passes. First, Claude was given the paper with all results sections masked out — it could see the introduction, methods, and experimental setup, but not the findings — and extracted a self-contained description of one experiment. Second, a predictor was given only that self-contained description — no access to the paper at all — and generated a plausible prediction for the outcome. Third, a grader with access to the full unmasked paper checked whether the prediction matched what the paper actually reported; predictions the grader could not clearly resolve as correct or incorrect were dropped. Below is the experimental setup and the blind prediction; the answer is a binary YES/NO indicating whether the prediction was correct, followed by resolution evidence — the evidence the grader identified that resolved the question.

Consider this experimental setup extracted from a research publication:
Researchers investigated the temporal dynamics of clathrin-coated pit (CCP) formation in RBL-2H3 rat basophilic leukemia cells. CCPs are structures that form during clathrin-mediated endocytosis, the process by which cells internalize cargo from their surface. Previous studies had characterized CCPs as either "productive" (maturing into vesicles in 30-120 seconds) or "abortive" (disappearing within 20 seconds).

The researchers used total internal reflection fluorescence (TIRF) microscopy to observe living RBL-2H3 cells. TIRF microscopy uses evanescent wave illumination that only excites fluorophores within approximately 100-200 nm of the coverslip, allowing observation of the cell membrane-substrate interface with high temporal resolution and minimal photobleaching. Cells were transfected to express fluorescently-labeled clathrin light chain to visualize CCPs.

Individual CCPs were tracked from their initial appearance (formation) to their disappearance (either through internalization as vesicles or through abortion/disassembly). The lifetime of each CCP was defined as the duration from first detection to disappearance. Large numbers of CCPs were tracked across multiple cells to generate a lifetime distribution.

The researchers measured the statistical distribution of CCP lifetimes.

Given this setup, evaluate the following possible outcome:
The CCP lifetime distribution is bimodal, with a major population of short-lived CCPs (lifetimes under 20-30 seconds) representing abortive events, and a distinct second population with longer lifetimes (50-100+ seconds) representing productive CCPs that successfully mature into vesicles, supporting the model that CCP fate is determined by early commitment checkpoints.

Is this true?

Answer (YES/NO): NO